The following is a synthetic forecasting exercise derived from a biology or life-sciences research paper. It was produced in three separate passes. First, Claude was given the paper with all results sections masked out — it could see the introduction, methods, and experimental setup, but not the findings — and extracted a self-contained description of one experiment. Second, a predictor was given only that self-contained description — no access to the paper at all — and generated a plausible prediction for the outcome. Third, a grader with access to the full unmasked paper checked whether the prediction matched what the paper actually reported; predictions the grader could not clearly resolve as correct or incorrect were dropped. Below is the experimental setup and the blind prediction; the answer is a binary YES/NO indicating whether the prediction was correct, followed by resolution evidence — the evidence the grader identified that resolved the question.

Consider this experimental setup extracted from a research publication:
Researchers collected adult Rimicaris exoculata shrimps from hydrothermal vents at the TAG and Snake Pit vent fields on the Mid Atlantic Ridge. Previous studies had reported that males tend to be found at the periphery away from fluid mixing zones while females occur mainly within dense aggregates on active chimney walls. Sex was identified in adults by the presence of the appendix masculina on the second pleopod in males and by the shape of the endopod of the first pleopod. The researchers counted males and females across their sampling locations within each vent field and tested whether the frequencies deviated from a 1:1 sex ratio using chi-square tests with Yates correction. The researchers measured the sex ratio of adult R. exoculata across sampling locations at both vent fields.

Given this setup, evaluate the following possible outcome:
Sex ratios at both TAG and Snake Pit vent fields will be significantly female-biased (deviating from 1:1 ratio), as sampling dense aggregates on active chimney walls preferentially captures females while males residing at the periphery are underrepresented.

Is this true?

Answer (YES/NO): YES